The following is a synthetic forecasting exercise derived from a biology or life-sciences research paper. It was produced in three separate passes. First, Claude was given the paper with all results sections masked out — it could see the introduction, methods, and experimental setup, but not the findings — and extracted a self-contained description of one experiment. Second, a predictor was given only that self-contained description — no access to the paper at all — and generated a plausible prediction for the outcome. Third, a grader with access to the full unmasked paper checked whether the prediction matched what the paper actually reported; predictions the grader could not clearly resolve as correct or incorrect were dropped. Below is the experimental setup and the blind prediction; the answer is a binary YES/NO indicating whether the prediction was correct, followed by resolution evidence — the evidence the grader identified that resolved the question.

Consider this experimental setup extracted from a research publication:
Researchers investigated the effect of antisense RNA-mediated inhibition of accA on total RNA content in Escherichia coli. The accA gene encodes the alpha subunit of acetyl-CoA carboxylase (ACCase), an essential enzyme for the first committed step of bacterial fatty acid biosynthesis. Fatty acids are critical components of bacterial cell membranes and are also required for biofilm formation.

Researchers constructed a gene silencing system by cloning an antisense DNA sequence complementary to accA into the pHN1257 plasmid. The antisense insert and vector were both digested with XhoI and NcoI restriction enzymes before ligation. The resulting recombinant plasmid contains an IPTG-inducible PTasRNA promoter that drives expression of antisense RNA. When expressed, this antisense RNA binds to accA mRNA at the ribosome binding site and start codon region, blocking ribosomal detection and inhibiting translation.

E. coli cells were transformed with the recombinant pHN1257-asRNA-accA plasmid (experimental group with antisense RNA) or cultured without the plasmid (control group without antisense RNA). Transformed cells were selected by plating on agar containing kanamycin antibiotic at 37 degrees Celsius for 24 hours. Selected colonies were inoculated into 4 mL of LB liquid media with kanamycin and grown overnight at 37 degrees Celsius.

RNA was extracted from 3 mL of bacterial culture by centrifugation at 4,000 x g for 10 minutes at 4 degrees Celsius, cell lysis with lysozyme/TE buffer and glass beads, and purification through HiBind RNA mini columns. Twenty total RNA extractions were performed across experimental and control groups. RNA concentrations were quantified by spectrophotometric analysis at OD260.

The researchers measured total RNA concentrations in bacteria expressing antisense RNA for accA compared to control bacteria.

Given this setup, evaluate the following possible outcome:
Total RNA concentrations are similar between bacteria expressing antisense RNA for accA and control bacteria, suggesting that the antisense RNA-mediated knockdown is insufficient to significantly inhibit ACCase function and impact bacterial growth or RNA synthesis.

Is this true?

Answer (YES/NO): NO